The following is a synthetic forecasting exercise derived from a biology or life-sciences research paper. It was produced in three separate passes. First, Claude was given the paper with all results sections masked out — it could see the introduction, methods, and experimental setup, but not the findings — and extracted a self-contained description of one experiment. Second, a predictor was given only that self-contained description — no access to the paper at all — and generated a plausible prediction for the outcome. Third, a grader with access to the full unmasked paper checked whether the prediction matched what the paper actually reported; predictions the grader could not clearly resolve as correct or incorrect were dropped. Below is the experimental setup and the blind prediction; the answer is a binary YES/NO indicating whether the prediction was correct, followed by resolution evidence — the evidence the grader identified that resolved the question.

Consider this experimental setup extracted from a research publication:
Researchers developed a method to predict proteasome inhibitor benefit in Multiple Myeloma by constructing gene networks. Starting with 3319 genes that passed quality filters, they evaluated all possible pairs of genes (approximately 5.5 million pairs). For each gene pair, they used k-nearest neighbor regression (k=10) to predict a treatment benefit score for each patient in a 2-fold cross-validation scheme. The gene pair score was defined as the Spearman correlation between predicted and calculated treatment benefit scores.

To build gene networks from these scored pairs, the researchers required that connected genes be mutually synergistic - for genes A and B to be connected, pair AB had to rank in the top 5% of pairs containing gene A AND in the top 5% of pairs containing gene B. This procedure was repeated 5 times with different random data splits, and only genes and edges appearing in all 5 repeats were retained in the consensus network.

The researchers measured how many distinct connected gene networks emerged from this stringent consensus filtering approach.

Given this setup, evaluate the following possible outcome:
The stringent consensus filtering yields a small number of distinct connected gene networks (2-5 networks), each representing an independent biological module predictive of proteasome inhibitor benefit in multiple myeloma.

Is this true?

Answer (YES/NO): NO